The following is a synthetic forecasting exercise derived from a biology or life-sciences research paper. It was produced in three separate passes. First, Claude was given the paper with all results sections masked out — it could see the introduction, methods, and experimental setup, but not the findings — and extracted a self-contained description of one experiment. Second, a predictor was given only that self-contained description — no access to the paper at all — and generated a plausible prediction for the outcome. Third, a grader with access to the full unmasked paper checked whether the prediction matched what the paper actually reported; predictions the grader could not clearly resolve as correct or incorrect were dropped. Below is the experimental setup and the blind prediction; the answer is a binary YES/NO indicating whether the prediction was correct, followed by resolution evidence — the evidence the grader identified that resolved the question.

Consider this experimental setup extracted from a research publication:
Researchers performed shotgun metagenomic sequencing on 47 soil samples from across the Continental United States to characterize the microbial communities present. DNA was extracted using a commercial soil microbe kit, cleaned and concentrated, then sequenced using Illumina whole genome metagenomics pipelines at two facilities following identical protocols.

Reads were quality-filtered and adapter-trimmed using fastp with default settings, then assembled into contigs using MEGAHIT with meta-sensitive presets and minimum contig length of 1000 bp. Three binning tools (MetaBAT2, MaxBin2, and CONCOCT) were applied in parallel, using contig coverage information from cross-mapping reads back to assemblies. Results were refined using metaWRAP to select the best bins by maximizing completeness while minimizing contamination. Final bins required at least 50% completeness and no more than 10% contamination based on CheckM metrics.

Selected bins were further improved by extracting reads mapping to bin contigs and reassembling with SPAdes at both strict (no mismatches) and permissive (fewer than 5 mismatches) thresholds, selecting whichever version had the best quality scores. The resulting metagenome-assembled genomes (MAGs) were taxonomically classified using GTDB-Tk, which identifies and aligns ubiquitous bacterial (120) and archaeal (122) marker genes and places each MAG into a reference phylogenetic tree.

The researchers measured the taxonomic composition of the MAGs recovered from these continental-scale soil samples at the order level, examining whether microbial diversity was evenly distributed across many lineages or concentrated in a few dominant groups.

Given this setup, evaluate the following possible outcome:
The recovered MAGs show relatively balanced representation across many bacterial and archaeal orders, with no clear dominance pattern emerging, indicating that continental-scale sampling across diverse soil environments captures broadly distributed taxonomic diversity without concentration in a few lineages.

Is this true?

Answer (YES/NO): NO